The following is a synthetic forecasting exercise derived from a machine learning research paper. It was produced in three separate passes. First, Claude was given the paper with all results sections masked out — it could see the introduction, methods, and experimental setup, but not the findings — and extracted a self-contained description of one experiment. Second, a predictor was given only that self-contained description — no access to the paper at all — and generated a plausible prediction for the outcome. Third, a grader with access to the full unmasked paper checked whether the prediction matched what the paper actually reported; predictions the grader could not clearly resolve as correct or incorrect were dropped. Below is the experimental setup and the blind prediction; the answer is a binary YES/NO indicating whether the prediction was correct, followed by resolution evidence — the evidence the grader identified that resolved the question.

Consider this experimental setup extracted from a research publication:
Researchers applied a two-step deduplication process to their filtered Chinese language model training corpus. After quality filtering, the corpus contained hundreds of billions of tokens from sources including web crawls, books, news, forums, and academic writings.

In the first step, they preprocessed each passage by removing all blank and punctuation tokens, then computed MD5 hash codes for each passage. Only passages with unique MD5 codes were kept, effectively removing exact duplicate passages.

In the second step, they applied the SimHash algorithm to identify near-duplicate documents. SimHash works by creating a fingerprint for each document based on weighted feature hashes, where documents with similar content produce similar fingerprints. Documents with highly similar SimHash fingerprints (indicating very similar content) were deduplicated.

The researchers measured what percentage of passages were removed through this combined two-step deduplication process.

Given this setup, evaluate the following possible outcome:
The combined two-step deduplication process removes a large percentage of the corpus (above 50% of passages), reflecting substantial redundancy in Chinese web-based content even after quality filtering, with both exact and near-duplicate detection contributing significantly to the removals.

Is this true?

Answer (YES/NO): NO